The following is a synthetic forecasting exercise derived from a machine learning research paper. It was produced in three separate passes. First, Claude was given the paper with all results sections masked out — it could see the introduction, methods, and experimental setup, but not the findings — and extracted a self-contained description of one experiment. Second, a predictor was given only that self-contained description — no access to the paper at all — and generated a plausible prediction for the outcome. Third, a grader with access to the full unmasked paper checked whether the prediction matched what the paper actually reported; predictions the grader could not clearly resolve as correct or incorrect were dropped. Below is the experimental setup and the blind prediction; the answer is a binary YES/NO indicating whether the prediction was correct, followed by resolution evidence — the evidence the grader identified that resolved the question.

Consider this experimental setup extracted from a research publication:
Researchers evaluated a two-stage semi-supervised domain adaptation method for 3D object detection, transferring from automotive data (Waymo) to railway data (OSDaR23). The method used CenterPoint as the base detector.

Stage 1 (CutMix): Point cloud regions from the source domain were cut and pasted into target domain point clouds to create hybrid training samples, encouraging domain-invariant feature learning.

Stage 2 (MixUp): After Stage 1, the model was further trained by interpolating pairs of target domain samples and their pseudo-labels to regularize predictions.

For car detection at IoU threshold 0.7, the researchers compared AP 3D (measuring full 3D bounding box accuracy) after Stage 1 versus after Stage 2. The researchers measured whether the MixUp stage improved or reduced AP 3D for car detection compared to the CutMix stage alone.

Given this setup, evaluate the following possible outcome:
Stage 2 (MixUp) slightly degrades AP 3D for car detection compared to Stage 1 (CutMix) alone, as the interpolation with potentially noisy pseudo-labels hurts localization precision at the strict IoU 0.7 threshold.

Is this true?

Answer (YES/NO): NO